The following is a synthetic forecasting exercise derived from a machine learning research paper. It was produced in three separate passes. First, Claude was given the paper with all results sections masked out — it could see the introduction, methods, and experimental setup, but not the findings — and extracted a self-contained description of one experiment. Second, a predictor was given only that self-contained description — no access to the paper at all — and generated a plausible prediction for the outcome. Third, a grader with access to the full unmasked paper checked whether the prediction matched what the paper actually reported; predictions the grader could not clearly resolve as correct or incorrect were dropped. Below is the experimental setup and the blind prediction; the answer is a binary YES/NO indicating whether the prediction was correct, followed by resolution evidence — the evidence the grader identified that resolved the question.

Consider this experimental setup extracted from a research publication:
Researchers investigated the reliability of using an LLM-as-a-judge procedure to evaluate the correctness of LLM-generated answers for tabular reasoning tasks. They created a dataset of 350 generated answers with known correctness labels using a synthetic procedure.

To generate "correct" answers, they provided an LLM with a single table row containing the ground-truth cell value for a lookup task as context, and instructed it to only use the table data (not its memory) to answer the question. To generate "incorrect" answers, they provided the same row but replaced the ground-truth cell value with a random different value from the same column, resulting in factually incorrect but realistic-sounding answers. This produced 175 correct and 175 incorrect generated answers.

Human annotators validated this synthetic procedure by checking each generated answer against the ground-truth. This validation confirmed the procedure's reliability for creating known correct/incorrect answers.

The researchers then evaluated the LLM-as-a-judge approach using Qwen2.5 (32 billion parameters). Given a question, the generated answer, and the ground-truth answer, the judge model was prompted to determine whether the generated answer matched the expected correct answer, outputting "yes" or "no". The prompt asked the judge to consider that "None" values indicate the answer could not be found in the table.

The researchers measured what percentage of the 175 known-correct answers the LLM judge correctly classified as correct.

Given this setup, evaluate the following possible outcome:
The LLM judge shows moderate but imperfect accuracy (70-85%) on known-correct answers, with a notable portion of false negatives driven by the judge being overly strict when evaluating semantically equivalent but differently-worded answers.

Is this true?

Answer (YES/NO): NO